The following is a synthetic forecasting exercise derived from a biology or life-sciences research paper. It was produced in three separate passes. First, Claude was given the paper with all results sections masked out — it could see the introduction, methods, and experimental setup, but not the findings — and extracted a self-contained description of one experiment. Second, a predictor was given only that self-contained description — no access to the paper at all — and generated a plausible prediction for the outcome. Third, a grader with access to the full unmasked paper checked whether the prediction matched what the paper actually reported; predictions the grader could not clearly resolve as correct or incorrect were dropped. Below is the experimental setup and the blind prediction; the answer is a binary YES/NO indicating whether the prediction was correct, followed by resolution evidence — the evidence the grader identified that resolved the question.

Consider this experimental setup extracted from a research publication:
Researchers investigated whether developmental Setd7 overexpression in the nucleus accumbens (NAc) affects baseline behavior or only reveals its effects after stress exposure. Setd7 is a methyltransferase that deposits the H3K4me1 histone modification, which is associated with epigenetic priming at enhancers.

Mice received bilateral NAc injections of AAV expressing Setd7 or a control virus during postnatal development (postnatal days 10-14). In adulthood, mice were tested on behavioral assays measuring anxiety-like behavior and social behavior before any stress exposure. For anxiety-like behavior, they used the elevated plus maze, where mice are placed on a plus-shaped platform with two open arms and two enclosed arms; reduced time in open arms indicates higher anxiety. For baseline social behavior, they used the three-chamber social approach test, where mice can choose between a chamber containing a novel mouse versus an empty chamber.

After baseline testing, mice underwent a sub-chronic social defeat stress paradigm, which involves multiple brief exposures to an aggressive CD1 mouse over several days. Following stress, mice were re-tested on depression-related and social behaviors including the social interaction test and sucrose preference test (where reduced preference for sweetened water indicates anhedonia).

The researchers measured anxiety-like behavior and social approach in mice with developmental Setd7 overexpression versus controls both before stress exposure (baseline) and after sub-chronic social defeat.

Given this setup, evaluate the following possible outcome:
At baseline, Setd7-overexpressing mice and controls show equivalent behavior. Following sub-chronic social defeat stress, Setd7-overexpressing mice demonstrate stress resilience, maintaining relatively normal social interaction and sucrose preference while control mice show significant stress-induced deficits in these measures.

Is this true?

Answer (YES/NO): NO